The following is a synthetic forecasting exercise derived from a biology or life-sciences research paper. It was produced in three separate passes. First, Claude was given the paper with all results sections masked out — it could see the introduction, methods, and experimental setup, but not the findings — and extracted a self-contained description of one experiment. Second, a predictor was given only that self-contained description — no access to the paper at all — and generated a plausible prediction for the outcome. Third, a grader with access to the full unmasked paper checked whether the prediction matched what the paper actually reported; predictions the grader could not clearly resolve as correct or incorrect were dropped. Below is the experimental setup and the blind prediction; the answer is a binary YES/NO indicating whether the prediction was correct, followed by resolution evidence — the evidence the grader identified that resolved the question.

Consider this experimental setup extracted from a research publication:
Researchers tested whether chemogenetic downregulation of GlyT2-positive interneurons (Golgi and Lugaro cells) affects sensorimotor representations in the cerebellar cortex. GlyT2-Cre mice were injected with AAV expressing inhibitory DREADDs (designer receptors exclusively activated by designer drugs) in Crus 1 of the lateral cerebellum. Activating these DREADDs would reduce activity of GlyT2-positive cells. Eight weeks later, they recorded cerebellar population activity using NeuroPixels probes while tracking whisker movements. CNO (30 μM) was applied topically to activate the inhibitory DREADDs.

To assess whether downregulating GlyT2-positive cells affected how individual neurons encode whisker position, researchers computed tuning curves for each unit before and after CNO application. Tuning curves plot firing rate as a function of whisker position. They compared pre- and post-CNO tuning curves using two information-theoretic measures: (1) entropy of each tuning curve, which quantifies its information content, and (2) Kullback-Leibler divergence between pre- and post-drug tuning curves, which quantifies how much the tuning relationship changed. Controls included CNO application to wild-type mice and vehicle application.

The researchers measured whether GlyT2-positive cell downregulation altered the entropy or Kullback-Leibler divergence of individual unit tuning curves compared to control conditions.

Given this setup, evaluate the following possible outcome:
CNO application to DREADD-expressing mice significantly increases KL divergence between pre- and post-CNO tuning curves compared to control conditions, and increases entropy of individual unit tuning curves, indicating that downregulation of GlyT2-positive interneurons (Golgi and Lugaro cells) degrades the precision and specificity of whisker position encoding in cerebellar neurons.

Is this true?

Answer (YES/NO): NO